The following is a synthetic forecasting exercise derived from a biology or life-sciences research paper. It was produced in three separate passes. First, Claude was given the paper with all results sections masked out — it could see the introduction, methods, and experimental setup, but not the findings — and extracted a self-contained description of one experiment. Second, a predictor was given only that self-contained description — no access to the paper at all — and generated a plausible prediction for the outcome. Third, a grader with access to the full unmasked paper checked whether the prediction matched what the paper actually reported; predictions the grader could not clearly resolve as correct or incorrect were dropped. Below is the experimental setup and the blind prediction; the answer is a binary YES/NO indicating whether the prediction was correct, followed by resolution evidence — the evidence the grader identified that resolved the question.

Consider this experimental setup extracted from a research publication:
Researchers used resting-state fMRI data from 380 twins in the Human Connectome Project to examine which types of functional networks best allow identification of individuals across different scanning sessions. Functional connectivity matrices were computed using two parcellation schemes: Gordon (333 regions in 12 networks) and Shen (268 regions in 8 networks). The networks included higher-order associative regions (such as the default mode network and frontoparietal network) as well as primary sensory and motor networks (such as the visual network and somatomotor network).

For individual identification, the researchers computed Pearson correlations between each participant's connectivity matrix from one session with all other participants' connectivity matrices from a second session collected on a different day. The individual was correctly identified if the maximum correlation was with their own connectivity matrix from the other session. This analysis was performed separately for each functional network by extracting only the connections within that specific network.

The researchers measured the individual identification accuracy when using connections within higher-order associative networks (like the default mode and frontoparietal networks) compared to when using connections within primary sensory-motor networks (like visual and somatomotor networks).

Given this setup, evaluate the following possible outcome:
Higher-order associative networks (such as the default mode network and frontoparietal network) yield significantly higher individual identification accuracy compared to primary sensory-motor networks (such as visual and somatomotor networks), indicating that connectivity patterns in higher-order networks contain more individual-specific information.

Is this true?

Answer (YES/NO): NO